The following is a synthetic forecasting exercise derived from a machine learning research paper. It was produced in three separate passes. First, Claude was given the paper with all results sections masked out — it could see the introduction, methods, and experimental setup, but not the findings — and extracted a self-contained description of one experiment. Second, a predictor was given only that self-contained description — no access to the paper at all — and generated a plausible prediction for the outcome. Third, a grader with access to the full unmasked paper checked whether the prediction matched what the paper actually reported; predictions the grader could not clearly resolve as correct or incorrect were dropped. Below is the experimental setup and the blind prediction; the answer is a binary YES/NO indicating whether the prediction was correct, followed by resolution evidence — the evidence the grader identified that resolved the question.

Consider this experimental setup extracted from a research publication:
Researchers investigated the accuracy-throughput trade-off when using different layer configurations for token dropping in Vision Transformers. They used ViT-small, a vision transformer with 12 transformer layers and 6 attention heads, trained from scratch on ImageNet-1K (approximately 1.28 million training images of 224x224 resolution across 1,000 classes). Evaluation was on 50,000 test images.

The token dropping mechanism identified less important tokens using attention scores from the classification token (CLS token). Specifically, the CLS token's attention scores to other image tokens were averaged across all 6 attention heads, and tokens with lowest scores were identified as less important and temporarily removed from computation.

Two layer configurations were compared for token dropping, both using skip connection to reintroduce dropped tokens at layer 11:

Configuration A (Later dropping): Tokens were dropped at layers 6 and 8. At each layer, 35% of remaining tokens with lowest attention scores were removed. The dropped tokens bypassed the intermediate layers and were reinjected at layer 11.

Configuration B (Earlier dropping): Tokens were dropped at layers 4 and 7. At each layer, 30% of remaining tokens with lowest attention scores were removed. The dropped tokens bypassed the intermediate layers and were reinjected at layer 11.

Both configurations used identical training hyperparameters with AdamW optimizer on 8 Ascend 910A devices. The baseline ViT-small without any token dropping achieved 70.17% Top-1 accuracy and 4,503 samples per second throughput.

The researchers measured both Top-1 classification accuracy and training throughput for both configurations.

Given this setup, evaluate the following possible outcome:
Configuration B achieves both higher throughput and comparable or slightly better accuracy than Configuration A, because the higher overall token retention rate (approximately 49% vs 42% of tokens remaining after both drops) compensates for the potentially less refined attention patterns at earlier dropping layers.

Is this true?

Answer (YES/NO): NO